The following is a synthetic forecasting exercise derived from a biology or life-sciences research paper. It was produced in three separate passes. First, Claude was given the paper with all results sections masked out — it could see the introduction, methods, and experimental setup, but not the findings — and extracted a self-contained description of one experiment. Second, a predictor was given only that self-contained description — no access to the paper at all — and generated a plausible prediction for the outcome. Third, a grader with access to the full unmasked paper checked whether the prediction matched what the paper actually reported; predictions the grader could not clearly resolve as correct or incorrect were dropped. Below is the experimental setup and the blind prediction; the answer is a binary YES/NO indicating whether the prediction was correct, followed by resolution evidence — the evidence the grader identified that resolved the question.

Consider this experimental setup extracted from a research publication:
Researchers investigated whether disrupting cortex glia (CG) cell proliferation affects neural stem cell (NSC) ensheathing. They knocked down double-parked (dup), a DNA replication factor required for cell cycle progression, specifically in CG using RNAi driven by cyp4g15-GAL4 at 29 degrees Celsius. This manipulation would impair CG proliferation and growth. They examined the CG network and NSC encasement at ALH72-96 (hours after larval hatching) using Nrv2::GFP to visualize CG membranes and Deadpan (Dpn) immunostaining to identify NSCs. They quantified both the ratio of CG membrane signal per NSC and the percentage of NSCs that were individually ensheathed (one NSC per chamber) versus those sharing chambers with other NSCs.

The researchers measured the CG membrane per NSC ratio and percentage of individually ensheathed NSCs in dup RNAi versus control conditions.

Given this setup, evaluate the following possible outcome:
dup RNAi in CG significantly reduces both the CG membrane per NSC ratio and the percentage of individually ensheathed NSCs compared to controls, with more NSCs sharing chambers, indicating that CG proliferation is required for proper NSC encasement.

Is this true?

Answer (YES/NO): YES